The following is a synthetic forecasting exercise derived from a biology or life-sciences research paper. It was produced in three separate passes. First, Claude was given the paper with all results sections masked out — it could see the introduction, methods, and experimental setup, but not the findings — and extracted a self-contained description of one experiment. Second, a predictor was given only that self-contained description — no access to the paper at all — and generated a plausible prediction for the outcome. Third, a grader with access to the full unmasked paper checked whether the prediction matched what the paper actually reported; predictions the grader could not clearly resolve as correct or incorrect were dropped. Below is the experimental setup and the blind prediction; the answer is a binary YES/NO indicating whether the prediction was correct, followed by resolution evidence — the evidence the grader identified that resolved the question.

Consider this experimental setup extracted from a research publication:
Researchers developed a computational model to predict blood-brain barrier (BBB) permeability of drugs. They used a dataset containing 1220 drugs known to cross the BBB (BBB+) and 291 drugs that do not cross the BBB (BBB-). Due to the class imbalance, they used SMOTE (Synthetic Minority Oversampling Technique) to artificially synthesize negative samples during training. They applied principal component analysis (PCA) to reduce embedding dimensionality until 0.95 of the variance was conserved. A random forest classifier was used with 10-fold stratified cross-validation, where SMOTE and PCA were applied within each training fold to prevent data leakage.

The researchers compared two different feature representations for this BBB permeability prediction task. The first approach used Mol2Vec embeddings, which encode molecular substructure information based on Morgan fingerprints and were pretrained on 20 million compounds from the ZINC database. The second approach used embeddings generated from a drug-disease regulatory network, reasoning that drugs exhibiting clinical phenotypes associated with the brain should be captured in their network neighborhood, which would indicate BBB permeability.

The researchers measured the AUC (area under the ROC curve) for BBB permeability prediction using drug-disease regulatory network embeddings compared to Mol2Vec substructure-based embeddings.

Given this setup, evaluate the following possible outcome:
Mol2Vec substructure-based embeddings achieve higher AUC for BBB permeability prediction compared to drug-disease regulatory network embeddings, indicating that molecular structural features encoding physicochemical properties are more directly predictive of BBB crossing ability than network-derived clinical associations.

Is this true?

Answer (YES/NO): YES